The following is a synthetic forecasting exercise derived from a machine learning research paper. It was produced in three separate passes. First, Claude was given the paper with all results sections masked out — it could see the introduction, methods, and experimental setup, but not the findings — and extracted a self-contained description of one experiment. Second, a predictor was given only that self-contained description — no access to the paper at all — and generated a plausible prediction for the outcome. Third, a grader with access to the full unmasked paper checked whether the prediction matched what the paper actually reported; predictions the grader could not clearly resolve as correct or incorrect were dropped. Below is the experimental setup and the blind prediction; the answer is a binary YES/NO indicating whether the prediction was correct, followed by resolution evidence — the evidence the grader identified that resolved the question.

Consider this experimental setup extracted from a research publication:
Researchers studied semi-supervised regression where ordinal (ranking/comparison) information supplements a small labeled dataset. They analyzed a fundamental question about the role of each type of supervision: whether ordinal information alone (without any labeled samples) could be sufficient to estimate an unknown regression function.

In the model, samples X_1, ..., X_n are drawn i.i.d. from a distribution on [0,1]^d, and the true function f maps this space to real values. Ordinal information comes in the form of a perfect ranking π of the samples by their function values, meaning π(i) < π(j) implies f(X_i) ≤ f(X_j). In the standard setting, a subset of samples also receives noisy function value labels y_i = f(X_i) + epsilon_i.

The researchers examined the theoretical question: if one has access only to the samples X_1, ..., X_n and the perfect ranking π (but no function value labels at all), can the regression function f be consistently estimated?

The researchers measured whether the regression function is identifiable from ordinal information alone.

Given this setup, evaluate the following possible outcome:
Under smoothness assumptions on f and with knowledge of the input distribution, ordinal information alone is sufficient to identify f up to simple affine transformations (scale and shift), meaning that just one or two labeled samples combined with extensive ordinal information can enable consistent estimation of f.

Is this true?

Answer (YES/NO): NO